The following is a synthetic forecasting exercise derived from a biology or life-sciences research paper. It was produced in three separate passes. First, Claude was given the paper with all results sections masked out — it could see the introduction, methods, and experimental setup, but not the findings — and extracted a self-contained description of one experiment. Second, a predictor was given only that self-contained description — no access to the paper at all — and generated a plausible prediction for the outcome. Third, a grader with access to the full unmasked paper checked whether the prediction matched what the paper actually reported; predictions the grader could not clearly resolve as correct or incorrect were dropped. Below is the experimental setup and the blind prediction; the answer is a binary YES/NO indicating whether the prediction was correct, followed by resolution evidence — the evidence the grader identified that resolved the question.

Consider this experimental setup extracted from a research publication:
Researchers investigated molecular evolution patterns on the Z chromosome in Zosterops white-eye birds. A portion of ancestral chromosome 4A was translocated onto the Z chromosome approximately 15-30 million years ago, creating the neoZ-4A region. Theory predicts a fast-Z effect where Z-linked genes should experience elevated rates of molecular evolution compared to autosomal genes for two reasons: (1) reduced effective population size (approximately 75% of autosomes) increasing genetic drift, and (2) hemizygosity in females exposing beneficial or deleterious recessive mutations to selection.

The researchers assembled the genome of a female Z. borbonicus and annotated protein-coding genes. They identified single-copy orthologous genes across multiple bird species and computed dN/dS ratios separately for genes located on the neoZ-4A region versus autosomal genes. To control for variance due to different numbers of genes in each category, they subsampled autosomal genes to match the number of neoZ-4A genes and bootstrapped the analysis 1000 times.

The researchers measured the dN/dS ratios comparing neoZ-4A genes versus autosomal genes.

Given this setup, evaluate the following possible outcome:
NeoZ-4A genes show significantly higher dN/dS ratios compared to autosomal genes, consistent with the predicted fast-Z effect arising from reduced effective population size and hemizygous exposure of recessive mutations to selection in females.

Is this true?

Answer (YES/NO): NO